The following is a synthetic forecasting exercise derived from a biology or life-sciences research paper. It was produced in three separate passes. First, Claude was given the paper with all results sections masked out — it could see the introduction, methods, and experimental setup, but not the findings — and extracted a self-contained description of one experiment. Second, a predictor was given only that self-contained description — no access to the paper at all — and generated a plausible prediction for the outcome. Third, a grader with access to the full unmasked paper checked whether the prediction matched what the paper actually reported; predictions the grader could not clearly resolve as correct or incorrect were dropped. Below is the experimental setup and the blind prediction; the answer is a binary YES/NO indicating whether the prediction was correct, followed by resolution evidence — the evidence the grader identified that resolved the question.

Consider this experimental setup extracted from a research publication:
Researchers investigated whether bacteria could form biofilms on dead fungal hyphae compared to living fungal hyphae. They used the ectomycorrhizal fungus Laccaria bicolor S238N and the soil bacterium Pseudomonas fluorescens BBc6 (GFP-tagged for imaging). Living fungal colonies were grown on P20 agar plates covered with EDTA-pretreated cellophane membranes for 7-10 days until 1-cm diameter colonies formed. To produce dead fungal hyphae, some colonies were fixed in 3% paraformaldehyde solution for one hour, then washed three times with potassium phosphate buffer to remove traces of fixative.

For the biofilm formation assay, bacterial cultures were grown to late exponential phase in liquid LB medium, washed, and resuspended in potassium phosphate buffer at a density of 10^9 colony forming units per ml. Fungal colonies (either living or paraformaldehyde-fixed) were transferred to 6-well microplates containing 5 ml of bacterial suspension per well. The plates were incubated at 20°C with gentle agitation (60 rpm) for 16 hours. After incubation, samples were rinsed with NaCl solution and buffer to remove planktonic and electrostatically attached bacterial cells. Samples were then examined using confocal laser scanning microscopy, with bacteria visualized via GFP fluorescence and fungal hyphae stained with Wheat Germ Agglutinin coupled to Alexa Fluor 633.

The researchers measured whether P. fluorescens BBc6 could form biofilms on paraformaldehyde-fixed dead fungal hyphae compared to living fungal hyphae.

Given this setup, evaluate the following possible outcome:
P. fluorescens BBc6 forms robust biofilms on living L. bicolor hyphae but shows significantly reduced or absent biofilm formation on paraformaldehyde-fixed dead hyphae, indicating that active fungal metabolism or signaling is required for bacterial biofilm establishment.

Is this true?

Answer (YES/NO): NO